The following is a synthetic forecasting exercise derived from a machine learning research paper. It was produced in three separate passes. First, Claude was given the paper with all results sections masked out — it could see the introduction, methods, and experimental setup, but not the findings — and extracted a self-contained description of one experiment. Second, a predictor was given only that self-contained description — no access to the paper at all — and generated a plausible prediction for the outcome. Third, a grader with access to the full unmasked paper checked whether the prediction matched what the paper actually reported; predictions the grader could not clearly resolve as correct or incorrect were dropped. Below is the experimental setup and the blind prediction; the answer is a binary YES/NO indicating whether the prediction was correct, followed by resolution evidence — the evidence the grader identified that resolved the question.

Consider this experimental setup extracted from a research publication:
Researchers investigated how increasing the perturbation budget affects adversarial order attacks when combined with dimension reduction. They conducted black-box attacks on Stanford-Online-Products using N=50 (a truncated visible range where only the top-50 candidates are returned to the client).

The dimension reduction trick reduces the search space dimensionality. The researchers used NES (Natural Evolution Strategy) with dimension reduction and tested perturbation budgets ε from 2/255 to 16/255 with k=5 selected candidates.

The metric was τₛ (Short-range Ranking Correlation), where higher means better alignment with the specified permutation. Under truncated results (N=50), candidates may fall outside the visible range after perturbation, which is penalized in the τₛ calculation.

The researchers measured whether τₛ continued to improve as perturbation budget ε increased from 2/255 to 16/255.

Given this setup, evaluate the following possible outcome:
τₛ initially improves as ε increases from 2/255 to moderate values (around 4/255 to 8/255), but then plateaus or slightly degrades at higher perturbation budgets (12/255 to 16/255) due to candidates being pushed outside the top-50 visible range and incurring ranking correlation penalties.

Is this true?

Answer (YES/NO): NO